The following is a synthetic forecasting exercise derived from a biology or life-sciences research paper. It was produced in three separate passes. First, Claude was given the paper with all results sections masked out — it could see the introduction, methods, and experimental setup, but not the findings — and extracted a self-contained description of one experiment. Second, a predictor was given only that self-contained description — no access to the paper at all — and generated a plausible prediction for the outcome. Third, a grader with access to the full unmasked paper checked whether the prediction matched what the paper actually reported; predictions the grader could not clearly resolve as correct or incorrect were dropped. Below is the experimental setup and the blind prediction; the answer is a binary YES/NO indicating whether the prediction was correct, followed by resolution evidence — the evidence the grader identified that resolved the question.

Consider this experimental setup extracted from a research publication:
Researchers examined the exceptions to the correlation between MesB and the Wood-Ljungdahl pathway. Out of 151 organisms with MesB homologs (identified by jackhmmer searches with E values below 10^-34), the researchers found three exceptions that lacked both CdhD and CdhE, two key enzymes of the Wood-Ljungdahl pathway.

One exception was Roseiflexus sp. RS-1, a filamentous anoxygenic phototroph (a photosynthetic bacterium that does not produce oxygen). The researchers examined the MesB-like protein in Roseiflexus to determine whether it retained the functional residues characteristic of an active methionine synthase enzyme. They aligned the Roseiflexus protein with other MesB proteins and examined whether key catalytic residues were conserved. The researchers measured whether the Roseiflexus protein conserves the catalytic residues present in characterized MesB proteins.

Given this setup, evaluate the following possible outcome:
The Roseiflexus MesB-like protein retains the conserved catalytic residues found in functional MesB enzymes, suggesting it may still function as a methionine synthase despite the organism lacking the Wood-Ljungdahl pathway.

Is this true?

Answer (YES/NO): NO